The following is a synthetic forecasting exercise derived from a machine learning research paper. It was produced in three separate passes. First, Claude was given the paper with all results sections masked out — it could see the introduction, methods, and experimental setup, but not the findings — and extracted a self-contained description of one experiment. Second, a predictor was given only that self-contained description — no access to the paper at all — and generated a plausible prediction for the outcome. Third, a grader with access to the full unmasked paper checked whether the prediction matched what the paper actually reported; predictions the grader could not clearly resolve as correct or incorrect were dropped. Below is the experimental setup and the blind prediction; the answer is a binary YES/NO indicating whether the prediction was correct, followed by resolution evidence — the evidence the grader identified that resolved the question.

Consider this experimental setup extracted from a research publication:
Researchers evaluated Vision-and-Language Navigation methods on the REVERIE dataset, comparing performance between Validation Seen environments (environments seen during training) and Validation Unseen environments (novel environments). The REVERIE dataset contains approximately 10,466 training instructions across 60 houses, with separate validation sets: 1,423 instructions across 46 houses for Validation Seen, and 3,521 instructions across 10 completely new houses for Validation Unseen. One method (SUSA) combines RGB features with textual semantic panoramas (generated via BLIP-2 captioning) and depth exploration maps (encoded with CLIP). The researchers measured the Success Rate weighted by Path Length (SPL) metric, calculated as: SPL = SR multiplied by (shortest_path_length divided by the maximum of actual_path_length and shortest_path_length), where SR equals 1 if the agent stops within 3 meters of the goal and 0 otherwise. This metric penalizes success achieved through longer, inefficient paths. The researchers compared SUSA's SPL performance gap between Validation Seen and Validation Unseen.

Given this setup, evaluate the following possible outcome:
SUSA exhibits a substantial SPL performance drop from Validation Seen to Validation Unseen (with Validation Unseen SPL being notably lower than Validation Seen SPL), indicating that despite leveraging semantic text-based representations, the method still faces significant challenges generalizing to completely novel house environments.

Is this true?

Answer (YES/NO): YES